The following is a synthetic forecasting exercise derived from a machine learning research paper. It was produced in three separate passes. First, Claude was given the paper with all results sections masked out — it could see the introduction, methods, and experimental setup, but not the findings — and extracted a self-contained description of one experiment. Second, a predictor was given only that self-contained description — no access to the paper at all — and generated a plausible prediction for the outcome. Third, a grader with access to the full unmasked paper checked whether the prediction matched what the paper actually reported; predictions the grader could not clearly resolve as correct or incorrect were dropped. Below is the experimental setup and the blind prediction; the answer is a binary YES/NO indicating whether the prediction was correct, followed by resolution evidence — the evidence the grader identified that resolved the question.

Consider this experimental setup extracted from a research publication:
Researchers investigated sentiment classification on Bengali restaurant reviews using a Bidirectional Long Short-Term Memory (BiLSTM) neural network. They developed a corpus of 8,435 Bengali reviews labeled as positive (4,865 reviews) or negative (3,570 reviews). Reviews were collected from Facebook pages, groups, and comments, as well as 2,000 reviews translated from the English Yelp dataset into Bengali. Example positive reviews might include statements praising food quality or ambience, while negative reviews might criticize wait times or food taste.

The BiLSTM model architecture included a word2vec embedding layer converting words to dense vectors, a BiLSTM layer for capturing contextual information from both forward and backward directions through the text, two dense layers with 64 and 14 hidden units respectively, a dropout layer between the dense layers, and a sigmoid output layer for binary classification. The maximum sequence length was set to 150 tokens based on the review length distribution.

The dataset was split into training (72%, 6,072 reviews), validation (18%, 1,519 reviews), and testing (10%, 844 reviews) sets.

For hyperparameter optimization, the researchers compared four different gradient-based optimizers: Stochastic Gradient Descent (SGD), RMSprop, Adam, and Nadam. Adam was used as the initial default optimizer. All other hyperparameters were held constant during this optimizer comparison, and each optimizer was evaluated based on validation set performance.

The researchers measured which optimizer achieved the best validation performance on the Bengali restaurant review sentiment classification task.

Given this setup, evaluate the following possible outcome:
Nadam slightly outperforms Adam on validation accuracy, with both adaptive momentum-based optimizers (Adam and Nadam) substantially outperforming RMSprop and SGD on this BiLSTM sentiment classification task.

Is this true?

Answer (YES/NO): NO